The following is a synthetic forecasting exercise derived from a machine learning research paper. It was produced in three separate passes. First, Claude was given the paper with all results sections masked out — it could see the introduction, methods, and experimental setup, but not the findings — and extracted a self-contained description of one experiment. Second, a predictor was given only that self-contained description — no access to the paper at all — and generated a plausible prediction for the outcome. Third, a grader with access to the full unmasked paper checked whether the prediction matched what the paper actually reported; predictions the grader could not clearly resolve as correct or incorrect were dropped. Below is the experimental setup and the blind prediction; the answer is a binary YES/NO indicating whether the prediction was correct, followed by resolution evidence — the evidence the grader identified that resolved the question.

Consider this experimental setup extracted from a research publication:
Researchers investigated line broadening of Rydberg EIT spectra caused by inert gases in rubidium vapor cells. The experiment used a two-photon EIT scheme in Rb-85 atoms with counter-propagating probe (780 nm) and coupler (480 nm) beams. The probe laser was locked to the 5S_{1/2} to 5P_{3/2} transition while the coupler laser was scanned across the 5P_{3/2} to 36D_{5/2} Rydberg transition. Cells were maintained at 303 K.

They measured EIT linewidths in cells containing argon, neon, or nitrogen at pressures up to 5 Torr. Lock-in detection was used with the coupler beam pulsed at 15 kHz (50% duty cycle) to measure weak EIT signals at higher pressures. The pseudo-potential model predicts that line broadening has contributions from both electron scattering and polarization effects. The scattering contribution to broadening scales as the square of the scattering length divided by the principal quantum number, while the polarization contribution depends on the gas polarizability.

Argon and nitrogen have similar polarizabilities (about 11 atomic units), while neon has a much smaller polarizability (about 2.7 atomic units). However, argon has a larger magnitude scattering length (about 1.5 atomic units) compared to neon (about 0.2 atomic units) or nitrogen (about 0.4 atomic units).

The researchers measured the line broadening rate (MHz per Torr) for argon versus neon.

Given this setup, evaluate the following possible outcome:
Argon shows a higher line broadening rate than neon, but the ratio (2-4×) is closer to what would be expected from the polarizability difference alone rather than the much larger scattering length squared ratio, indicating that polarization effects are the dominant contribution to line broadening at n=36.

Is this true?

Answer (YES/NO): YES